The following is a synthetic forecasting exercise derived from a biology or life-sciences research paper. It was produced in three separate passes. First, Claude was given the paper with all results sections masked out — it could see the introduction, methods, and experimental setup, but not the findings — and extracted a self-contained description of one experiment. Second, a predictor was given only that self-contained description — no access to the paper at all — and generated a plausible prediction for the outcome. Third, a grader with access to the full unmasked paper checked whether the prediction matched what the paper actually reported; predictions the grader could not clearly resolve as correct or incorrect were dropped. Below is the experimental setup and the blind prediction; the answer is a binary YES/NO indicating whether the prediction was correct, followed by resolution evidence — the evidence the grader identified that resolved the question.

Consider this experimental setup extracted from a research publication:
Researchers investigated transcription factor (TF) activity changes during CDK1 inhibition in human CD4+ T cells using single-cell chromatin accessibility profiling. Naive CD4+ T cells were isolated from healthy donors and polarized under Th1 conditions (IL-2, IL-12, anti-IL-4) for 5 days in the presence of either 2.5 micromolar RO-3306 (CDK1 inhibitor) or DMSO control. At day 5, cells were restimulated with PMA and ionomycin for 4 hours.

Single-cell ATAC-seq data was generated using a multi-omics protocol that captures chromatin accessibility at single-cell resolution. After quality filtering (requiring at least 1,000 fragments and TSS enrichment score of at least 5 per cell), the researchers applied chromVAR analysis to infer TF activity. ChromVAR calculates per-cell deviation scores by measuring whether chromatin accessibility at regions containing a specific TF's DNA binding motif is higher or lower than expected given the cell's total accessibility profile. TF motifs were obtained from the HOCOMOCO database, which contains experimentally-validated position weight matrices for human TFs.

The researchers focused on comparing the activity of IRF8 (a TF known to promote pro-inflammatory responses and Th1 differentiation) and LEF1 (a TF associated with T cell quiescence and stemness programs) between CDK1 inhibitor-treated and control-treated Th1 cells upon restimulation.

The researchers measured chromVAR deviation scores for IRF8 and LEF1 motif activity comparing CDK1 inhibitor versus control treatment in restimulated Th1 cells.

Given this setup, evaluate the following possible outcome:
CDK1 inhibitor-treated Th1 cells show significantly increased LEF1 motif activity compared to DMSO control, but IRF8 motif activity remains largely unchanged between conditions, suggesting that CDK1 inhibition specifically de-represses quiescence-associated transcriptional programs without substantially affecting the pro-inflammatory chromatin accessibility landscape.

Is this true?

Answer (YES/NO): NO